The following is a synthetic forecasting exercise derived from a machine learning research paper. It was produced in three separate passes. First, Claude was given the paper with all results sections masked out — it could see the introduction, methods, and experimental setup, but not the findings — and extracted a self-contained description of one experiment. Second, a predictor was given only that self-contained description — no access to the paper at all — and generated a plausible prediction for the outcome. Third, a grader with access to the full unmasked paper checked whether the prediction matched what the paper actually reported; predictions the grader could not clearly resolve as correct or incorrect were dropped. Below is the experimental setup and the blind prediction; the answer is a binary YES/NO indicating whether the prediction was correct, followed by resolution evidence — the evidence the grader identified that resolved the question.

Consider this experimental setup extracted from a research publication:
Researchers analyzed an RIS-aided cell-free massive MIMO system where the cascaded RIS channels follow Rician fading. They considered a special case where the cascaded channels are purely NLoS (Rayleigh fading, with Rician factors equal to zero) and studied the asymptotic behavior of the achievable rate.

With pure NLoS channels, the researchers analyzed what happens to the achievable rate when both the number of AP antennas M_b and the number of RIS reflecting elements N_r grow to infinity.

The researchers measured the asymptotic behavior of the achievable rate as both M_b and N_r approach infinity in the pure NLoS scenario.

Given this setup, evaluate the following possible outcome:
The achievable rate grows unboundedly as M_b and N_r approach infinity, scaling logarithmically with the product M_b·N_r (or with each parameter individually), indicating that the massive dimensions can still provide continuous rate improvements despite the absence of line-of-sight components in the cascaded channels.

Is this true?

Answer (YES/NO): YES